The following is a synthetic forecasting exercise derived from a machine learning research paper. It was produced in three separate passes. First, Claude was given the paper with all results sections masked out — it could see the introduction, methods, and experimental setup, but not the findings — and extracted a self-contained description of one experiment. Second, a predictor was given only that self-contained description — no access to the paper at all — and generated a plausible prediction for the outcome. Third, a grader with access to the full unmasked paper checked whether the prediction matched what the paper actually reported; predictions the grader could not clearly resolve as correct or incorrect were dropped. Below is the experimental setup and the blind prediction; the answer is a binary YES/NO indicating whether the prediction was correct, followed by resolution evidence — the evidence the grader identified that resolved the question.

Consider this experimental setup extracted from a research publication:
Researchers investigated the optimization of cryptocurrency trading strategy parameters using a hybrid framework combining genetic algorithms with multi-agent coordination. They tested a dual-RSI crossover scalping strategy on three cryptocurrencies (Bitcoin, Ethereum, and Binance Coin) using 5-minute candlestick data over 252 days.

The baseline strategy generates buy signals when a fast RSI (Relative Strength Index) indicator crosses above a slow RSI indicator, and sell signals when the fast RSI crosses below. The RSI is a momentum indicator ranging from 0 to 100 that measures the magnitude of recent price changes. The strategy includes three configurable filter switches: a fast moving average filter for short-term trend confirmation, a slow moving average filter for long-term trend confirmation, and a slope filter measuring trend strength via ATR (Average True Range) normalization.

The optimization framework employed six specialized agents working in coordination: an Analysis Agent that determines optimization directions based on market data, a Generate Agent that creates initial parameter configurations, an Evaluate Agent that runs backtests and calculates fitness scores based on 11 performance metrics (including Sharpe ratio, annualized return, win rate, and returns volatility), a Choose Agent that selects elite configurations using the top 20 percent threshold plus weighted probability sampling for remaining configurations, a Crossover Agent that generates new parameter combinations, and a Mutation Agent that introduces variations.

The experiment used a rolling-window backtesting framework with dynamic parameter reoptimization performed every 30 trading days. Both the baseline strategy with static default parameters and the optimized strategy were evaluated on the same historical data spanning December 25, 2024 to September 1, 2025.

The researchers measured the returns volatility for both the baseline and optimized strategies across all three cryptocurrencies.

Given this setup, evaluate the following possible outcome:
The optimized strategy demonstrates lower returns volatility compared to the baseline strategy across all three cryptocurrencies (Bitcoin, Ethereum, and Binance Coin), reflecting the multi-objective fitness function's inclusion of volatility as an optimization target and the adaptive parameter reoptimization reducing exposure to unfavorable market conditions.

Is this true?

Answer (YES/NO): NO